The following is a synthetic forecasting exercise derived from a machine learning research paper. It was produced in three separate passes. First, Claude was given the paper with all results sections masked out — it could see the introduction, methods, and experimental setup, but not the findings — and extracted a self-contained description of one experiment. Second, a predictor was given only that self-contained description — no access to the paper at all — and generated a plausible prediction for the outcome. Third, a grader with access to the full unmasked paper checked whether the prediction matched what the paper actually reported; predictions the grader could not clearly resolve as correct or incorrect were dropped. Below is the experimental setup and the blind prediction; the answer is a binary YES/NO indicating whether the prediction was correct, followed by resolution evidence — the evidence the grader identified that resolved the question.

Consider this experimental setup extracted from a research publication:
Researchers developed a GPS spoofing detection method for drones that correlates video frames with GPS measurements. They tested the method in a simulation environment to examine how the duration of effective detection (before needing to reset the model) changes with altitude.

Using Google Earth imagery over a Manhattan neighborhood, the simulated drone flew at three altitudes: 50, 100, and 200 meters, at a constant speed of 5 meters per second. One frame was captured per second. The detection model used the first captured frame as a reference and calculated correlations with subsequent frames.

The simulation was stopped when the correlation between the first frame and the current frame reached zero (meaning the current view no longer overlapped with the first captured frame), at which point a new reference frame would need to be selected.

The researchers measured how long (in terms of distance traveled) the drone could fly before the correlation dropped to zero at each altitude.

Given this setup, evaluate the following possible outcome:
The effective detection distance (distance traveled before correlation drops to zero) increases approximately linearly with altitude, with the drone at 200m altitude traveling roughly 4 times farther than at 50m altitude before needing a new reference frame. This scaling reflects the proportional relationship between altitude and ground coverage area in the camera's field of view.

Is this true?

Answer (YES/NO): YES